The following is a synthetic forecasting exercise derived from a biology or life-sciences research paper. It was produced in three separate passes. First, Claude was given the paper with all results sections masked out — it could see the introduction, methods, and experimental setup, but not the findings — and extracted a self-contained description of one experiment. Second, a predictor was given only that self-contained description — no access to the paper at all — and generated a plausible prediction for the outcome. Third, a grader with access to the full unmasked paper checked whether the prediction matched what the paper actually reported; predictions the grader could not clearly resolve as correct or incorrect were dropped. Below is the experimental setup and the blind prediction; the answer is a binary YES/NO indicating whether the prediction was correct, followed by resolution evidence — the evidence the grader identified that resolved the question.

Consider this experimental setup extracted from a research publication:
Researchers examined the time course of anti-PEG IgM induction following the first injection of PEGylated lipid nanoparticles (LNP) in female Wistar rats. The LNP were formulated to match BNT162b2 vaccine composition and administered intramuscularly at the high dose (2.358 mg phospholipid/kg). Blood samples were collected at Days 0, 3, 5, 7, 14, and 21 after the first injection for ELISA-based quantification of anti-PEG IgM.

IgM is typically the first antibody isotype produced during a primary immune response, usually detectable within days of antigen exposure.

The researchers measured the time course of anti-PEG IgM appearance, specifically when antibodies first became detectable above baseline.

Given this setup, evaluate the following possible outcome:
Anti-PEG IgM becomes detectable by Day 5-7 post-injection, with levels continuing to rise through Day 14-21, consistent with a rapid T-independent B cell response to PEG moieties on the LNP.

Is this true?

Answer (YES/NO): NO